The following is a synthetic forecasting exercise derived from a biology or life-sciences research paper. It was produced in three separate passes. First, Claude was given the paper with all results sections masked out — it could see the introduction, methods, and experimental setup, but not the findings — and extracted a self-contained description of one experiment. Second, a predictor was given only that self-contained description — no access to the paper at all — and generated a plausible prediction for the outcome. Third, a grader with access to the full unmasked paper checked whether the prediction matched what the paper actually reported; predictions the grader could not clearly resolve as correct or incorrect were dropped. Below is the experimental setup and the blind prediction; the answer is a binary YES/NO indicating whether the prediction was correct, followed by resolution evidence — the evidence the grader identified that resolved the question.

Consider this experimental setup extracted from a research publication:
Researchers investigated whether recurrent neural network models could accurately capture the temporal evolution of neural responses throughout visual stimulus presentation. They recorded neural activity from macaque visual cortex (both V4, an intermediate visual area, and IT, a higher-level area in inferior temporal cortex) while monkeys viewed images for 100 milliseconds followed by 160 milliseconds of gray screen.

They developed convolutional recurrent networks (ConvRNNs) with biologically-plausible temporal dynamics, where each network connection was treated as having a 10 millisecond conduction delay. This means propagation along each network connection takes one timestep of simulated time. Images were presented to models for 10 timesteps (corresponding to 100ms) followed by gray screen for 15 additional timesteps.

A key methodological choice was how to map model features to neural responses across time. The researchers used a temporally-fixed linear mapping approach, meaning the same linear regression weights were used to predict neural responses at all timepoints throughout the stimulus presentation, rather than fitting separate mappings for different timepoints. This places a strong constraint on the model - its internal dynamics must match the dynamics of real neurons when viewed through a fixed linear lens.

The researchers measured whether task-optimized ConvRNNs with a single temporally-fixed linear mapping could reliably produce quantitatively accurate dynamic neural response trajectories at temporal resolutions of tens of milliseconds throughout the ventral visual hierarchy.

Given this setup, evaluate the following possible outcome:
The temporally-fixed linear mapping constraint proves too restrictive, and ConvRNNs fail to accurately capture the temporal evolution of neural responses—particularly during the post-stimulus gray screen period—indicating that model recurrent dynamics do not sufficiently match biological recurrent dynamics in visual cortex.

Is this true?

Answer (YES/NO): NO